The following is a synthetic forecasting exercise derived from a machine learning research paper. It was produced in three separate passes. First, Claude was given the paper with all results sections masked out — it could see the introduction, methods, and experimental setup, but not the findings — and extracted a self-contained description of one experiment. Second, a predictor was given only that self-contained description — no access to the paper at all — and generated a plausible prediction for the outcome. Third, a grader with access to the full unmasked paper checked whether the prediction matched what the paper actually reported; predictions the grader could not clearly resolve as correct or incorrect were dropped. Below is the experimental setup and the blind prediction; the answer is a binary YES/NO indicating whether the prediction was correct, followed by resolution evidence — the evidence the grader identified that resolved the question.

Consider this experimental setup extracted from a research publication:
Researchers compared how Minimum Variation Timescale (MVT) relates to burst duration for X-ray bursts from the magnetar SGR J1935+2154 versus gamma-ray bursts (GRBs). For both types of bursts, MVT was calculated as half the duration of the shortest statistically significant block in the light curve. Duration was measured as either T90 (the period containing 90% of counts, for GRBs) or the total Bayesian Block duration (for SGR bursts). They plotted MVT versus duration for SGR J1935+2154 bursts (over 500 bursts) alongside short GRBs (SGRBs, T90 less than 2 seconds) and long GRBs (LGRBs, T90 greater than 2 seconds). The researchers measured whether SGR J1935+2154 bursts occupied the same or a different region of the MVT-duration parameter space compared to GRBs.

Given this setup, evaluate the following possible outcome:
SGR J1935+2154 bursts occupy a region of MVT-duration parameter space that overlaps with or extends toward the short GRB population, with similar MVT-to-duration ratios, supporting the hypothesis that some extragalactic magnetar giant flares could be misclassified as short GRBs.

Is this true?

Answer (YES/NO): NO